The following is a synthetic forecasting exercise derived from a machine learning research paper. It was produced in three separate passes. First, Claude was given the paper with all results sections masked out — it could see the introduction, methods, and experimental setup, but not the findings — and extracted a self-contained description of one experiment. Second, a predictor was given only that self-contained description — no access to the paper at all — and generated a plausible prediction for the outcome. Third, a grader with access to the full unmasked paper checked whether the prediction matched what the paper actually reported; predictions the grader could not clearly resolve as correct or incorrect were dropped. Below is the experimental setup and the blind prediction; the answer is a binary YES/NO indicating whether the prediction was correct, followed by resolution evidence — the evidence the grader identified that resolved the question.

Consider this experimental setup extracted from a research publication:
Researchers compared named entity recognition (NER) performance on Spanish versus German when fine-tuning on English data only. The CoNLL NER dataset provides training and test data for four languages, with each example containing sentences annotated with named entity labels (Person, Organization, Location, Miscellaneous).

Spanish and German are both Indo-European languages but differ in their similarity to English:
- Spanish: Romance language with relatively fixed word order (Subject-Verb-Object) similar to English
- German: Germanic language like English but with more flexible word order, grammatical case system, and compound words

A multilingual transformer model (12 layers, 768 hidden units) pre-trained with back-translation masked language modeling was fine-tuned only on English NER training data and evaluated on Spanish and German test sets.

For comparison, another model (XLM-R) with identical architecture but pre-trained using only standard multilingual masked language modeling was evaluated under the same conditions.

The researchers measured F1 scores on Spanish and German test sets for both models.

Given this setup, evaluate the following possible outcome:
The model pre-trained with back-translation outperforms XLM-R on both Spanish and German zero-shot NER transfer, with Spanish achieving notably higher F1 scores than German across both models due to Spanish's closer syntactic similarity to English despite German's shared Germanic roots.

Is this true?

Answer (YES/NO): NO